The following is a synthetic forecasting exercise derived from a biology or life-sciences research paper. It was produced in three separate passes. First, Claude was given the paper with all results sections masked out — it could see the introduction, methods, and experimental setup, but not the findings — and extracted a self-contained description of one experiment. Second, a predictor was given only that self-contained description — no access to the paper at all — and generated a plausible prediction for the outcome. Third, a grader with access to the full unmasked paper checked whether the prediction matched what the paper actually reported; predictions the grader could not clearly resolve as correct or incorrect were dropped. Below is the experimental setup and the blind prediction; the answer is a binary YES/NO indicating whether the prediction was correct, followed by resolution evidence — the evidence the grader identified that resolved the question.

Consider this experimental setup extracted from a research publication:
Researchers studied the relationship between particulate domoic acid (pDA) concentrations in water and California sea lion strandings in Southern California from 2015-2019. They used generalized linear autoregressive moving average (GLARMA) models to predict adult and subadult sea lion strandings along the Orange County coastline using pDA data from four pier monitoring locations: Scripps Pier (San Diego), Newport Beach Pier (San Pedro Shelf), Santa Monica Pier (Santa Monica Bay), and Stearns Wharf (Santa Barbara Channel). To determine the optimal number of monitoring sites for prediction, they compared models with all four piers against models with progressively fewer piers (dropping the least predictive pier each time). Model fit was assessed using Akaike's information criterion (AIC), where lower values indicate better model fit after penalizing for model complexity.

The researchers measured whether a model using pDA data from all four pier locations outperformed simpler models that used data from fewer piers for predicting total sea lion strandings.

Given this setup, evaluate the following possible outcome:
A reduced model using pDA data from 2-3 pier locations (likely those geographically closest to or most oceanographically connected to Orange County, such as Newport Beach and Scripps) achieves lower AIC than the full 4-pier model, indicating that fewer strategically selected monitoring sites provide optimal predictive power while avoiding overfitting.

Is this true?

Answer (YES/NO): NO